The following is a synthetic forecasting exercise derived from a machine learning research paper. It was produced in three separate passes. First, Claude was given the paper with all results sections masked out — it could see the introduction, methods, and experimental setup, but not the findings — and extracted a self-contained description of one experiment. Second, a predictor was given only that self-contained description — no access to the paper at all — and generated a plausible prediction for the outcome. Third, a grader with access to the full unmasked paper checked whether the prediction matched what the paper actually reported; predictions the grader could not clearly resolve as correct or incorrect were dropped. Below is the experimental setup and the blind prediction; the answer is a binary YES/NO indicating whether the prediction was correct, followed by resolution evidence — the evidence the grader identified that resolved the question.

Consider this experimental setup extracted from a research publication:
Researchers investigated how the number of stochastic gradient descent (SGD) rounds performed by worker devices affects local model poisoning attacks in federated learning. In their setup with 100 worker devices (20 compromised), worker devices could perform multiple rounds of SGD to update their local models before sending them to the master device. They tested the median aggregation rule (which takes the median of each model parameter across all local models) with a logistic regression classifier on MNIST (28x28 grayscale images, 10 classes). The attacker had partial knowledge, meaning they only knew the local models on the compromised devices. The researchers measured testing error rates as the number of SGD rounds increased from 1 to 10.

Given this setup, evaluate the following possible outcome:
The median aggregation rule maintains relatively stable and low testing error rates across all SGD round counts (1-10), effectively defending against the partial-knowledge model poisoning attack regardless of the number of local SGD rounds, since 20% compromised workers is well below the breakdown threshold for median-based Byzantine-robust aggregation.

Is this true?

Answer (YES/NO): NO